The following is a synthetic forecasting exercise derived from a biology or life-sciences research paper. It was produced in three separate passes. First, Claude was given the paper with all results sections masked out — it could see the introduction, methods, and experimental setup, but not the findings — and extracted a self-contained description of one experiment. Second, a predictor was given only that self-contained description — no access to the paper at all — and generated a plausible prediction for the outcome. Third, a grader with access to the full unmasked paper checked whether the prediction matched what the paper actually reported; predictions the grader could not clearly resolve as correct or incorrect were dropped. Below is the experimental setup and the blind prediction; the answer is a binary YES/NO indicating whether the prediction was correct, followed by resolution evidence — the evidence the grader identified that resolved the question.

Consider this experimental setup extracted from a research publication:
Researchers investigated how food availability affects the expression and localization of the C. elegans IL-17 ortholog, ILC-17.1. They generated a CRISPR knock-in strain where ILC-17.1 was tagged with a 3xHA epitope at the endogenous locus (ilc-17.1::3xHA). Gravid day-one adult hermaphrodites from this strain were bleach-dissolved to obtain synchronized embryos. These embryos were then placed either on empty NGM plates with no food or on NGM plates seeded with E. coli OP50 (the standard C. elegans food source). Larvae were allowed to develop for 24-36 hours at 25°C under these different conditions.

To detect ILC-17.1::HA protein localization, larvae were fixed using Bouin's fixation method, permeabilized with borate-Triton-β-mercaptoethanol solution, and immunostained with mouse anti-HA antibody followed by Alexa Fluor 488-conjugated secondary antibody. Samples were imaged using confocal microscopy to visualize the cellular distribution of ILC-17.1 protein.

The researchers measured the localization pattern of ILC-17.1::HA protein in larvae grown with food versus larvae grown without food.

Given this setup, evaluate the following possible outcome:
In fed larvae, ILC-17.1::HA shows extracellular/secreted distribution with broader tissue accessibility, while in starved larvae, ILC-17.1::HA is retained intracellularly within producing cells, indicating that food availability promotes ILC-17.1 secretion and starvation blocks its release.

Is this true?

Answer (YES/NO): YES